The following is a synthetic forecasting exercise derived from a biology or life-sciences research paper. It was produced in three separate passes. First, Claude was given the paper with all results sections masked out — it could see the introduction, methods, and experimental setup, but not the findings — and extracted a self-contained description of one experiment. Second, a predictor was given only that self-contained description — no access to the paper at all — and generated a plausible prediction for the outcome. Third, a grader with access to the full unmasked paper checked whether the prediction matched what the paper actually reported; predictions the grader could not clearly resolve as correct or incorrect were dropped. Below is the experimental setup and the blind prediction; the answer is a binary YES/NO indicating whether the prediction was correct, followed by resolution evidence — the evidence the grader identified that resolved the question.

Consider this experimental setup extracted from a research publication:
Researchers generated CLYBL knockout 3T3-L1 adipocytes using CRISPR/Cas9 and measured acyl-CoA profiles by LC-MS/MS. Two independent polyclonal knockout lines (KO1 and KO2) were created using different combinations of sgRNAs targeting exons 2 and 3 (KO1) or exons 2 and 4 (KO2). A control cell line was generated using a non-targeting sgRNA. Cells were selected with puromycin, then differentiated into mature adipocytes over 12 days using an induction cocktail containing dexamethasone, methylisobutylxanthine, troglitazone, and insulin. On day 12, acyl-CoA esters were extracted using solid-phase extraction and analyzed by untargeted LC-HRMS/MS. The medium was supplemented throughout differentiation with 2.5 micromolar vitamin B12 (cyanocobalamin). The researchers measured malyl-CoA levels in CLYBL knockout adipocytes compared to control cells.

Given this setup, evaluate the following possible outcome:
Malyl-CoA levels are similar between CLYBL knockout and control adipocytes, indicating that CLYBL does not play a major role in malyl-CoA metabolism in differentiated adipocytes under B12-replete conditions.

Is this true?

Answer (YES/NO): NO